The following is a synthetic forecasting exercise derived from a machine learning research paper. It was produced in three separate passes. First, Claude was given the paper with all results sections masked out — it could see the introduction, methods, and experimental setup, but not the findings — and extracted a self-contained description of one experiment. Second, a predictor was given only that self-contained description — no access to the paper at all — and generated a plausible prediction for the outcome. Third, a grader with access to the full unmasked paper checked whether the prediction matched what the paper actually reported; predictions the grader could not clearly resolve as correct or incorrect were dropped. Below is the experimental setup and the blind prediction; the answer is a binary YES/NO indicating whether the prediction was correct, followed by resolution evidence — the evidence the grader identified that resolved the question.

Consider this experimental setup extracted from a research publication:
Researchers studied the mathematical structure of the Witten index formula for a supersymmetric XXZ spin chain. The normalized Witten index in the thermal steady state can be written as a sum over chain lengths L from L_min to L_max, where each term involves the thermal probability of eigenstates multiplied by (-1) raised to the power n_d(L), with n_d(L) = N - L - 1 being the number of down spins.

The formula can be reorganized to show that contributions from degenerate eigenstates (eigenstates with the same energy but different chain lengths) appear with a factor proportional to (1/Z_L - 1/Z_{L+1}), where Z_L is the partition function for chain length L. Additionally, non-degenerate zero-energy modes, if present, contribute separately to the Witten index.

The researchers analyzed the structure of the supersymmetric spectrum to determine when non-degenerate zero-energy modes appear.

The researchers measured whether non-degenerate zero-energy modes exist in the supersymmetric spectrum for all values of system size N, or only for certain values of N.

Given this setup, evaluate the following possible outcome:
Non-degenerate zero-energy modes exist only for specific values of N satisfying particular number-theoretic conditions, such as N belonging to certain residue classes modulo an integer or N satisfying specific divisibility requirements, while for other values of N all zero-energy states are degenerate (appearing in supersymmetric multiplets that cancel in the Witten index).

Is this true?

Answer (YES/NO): YES